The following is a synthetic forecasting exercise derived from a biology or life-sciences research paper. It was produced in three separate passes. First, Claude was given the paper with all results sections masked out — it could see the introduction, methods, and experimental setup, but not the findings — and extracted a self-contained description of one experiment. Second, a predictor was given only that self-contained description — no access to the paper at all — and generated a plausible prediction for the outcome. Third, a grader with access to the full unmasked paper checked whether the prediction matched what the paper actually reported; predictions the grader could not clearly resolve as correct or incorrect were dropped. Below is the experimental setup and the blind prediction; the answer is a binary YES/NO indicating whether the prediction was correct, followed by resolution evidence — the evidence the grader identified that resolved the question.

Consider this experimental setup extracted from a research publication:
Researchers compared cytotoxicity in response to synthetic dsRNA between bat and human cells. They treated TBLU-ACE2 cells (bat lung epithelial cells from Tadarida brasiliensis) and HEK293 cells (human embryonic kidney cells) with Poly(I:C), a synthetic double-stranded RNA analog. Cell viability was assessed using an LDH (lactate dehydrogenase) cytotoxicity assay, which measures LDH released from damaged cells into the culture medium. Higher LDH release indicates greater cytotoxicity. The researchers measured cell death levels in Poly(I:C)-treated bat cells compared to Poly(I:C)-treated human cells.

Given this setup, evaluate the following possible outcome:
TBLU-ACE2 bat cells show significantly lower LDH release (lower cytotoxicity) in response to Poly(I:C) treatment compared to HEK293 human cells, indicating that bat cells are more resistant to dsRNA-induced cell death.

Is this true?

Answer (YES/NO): YES